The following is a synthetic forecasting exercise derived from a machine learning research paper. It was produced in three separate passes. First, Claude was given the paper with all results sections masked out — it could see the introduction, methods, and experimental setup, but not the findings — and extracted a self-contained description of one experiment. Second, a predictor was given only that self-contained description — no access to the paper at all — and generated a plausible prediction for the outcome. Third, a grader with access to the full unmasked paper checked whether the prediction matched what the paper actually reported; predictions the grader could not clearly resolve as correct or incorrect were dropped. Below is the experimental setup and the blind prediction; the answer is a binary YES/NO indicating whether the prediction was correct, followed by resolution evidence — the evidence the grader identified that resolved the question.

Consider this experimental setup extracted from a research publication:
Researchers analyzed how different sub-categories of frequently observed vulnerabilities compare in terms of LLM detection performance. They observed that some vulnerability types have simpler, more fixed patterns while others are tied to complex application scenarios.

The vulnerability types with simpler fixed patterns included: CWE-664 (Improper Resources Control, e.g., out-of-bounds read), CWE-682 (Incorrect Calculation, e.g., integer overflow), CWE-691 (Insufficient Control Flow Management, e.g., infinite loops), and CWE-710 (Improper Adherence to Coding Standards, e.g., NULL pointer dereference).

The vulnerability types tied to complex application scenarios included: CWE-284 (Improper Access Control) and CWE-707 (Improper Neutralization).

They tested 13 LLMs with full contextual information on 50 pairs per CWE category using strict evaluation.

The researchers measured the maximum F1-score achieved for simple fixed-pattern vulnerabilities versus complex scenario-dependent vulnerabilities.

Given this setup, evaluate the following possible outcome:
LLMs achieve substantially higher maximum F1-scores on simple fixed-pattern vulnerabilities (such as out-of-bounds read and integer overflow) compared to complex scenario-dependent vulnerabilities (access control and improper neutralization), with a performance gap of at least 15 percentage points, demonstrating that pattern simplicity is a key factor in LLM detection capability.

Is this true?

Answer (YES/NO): NO